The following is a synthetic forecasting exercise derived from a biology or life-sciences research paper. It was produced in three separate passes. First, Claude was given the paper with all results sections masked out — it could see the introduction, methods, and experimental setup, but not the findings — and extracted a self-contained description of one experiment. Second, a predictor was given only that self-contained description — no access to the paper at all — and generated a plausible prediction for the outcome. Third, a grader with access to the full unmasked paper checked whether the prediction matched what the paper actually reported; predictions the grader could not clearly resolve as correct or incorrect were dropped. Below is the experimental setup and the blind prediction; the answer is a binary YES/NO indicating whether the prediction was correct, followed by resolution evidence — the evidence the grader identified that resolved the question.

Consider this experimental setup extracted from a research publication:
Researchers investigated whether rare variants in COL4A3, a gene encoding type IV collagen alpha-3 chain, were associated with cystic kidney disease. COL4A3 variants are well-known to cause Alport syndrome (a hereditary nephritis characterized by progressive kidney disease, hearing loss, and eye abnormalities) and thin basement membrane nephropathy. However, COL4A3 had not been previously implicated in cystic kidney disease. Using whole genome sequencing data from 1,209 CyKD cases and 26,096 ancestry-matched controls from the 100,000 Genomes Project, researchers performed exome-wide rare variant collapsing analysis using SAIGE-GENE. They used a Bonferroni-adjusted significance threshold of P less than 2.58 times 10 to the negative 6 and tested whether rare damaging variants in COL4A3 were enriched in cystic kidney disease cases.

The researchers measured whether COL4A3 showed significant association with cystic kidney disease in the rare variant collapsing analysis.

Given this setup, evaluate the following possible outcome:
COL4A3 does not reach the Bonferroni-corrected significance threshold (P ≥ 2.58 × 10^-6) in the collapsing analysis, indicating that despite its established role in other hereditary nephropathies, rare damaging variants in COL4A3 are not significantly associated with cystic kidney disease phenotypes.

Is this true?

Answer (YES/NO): NO